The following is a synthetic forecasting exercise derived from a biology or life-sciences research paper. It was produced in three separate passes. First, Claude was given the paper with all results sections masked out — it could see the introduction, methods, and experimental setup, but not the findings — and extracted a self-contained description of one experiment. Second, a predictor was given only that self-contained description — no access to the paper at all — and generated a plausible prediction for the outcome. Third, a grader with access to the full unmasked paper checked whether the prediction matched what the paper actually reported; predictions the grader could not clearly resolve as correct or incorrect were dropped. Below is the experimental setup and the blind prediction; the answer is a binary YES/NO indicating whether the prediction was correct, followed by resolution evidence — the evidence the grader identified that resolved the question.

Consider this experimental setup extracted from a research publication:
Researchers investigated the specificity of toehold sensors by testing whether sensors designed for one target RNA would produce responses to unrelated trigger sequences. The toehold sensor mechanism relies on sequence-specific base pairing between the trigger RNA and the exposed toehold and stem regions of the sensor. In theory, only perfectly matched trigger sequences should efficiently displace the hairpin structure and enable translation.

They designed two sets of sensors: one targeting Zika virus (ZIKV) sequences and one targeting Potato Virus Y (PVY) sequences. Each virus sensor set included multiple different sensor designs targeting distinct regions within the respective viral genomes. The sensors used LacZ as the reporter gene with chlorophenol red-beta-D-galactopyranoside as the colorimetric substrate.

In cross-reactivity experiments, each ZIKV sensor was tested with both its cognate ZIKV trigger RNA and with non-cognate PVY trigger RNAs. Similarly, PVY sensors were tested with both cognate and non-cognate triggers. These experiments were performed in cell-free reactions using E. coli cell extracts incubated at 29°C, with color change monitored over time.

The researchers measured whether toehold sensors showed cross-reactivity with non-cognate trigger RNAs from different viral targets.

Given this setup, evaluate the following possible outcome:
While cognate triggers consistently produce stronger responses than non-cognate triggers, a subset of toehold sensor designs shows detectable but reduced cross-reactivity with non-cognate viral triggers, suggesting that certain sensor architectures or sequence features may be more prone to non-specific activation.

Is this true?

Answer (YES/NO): NO